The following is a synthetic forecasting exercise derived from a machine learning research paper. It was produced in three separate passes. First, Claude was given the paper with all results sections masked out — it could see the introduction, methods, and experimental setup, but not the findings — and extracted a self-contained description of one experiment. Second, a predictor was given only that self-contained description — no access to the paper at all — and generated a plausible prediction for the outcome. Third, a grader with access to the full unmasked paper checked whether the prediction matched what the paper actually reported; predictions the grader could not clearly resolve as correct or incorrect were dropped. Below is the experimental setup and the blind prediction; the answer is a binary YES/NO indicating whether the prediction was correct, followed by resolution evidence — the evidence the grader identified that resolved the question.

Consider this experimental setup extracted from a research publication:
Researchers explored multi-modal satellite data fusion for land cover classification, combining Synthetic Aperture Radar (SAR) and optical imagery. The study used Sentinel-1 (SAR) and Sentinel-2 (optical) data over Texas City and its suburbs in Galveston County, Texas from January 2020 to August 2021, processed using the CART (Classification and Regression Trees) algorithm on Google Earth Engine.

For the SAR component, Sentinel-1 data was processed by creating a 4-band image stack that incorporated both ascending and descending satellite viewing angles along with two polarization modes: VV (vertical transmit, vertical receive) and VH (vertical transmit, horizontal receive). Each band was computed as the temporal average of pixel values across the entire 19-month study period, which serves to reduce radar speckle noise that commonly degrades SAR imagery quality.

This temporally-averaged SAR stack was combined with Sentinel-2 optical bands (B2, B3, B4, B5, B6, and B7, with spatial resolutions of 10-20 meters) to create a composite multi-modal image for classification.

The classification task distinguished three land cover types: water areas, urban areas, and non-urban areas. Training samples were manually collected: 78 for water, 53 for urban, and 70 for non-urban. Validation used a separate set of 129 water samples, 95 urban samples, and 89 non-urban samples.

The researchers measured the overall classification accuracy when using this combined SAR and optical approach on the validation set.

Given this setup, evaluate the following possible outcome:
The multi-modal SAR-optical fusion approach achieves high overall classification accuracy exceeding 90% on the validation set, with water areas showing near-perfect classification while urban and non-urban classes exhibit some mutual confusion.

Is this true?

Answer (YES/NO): NO